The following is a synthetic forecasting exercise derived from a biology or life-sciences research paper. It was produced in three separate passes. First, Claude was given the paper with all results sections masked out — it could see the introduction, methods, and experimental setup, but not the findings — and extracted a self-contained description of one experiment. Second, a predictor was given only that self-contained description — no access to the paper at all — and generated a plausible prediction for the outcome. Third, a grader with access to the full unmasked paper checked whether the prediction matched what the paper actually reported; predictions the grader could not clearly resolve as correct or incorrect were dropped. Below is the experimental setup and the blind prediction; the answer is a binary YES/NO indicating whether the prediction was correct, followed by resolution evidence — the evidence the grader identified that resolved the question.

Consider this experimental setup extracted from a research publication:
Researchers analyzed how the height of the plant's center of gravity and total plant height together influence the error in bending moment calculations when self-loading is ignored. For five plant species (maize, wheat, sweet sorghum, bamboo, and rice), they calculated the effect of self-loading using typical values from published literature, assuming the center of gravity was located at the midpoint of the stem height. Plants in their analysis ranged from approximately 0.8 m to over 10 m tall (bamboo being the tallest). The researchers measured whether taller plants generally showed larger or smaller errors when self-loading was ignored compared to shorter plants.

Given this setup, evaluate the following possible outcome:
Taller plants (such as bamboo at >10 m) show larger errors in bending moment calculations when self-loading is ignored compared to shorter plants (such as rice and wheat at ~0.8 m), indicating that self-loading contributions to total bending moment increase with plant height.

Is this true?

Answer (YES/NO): NO